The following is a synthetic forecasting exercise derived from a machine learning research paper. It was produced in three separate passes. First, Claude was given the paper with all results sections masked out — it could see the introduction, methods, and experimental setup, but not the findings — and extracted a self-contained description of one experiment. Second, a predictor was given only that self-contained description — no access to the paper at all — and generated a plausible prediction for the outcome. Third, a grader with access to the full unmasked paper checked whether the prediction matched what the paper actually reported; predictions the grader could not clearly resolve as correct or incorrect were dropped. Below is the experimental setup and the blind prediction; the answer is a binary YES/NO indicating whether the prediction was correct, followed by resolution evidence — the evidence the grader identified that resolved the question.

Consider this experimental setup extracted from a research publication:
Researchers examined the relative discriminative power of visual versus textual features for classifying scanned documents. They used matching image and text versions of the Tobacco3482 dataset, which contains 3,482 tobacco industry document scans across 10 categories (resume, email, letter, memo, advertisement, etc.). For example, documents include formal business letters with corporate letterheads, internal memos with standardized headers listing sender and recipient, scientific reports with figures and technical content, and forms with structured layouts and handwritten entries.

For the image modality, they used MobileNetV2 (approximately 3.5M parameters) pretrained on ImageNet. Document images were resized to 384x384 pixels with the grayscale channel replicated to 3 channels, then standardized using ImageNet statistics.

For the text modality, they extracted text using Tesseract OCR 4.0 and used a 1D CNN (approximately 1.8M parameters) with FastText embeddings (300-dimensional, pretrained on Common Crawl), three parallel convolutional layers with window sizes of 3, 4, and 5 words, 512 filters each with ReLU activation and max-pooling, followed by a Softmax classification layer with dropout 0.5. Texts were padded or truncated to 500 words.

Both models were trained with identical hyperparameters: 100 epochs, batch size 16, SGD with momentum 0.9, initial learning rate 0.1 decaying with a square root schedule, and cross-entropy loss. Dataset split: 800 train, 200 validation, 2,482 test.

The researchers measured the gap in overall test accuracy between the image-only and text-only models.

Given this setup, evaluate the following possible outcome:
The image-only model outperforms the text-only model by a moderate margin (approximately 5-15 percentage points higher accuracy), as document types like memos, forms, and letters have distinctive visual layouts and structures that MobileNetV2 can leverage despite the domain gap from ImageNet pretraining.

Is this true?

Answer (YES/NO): NO